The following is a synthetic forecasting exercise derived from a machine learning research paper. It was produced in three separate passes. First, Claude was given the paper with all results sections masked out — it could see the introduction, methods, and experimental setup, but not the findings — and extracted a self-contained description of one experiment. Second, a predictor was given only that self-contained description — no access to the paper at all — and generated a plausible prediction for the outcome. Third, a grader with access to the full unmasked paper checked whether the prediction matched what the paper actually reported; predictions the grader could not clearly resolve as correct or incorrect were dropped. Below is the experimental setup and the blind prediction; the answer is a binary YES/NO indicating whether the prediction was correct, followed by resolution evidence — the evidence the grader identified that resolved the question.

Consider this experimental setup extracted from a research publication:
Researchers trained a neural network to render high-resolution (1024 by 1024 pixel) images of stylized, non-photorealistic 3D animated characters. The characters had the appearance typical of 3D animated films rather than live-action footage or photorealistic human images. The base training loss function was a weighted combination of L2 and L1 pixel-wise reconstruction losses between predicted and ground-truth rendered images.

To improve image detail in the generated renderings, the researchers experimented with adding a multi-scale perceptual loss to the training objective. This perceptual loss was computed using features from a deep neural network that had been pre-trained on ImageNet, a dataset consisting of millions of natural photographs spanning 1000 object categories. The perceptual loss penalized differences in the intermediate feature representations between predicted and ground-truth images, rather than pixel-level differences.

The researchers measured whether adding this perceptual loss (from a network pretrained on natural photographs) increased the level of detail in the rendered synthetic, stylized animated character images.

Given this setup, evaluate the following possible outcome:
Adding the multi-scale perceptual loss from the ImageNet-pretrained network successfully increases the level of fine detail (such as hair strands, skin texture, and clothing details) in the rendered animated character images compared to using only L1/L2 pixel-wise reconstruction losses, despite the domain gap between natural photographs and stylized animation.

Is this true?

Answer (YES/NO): NO